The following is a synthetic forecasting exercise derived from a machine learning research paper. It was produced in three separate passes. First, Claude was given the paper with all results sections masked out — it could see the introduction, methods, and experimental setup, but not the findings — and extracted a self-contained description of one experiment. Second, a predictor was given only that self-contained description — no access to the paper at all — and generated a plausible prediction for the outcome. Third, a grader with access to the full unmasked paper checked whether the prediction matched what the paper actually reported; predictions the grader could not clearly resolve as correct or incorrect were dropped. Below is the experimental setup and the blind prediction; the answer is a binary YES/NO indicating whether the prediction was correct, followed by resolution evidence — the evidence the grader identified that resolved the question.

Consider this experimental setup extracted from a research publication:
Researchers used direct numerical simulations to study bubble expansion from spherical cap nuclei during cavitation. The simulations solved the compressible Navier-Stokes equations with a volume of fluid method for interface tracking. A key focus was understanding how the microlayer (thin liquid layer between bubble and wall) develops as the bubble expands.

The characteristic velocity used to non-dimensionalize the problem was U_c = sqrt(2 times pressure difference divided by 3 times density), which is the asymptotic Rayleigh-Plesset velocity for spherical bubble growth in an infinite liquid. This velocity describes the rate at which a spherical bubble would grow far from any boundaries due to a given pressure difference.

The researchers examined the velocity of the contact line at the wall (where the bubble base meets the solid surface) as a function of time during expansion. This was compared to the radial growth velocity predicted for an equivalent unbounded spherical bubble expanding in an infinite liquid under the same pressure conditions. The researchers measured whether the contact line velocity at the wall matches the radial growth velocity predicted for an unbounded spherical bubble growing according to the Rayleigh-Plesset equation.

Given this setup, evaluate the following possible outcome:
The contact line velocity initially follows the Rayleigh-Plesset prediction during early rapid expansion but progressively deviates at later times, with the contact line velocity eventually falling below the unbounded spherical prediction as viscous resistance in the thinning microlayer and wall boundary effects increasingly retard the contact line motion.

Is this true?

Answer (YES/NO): NO